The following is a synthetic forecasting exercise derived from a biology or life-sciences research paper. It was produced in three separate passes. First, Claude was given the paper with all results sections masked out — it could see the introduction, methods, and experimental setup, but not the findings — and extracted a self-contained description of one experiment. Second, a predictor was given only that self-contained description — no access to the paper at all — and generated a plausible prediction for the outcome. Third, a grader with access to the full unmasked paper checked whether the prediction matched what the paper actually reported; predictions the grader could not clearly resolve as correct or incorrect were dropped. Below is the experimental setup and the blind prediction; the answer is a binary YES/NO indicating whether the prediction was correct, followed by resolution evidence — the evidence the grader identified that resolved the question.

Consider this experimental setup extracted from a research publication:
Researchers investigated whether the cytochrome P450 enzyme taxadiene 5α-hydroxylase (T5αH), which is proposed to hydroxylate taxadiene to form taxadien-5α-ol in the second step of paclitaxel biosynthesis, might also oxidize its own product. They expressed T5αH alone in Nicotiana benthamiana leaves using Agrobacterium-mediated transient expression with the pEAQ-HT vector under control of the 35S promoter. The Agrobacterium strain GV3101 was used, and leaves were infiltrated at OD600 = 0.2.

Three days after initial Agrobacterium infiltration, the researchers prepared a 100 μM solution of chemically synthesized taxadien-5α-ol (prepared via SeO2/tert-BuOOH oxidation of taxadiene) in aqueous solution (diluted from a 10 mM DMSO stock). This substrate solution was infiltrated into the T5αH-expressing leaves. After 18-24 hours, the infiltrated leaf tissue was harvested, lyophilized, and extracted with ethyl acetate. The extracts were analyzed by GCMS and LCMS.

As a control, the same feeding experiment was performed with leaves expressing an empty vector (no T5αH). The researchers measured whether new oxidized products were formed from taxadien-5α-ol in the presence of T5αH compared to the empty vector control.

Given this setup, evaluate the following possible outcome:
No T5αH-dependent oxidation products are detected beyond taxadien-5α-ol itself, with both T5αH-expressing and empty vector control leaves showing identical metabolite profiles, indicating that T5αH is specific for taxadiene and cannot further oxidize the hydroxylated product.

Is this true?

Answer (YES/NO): NO